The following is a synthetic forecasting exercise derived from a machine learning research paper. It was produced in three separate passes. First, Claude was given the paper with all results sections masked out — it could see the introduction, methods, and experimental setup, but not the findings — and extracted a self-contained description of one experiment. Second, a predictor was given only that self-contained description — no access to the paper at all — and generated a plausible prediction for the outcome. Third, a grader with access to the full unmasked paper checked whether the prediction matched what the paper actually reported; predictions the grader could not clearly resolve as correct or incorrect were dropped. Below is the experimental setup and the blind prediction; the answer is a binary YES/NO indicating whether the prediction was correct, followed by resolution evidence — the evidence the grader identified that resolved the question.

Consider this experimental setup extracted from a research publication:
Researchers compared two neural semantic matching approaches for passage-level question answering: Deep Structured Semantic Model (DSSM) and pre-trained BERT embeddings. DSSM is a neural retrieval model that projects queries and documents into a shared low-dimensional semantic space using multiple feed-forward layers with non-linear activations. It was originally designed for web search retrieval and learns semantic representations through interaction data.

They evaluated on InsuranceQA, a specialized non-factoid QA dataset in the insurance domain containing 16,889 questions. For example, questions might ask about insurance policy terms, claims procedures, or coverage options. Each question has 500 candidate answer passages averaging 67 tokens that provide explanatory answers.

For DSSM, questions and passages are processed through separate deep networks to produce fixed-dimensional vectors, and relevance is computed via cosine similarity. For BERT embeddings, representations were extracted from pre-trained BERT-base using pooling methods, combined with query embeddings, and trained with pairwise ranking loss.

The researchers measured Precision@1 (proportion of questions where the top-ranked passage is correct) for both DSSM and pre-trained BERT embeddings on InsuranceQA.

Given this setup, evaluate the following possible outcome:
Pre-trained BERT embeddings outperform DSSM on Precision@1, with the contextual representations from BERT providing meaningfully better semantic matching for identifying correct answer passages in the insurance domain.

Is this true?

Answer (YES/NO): YES